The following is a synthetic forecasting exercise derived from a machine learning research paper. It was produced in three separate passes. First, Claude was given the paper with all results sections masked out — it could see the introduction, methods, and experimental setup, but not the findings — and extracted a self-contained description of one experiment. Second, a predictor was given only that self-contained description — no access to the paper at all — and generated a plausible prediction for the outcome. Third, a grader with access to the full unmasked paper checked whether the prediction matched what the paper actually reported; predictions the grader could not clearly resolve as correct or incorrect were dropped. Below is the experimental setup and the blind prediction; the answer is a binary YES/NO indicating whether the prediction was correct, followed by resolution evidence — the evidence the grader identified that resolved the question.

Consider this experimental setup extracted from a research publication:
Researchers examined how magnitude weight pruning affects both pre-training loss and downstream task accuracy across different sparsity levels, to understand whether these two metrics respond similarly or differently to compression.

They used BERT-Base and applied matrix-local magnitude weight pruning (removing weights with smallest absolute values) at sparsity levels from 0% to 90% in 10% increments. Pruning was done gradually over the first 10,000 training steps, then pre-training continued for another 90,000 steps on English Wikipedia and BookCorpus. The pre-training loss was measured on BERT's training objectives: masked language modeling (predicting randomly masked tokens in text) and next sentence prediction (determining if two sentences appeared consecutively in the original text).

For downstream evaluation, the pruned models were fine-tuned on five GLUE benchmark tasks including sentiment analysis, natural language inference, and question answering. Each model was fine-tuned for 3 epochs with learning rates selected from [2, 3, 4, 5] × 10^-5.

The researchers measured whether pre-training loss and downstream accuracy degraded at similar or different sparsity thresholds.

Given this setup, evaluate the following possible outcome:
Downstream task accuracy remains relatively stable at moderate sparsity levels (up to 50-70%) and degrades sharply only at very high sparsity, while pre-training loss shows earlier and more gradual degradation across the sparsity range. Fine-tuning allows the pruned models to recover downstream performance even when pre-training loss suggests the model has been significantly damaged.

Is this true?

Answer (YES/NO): NO